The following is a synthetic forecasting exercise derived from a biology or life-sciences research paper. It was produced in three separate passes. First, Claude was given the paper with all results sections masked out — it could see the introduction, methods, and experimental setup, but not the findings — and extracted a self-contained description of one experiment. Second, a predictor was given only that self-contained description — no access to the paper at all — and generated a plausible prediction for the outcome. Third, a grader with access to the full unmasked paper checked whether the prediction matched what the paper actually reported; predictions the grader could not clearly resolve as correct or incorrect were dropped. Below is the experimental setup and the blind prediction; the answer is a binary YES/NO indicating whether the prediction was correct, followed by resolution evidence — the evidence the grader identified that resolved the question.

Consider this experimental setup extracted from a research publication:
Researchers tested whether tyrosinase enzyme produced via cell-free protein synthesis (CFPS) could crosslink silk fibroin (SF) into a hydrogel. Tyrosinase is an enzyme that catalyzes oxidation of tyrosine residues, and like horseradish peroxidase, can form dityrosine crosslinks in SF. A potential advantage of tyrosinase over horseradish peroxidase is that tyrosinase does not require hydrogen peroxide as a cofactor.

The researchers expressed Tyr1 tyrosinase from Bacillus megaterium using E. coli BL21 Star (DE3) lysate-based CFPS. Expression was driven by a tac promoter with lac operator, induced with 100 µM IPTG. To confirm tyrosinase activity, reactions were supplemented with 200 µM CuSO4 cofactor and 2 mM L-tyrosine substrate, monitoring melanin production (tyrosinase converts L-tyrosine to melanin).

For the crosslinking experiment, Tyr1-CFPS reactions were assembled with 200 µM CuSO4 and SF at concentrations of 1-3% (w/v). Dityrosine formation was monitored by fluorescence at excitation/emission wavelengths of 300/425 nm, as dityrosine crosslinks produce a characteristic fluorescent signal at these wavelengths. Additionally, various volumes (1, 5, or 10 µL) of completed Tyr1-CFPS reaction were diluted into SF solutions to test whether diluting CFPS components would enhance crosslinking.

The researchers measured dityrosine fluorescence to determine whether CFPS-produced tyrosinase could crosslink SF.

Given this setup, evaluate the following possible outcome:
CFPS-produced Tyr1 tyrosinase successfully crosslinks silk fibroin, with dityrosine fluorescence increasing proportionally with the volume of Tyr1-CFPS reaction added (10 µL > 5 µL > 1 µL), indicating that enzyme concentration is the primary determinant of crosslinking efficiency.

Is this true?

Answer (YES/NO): NO